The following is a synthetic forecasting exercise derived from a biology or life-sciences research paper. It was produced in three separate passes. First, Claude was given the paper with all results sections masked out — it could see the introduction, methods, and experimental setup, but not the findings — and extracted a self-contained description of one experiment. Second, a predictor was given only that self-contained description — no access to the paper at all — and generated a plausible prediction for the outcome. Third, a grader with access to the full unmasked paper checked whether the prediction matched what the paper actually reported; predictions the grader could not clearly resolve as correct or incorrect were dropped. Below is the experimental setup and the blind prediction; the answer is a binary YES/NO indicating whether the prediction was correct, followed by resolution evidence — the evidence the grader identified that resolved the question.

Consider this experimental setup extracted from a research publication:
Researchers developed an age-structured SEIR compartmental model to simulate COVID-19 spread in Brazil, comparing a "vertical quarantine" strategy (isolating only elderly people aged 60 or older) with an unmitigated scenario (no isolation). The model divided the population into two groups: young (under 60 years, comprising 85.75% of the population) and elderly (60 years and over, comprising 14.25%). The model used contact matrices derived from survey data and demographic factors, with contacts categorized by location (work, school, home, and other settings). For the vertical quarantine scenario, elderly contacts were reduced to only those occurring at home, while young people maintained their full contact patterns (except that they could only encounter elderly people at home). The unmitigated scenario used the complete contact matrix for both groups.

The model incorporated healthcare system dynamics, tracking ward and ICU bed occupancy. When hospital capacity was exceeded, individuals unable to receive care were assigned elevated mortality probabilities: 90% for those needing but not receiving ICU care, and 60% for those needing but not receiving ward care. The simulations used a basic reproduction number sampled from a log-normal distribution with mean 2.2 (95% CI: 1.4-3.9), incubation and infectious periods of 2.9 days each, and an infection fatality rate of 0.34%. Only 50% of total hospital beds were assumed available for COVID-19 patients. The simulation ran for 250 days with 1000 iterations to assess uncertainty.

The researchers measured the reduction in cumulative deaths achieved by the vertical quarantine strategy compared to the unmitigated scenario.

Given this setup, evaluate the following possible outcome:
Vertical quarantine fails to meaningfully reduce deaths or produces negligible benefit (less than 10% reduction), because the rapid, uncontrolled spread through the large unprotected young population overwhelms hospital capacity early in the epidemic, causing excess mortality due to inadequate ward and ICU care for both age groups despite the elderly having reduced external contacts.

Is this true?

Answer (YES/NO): NO